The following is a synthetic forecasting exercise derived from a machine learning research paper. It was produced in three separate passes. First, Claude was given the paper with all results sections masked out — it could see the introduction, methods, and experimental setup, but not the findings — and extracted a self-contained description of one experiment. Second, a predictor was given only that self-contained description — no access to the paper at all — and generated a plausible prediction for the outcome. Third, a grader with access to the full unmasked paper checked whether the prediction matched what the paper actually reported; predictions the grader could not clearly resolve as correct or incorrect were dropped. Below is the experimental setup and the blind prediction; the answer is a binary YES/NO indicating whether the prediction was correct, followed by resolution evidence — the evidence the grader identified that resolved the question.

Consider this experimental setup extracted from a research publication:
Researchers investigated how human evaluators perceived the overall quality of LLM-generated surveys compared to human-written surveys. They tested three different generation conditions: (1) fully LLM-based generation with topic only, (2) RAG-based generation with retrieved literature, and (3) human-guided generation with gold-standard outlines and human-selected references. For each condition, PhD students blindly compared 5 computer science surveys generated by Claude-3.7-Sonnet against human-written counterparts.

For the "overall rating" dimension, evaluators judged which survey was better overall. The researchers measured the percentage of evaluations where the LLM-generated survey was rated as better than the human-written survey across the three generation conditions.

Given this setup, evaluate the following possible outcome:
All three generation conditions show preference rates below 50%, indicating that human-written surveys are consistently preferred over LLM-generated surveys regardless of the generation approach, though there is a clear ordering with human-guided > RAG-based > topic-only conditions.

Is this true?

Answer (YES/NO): NO